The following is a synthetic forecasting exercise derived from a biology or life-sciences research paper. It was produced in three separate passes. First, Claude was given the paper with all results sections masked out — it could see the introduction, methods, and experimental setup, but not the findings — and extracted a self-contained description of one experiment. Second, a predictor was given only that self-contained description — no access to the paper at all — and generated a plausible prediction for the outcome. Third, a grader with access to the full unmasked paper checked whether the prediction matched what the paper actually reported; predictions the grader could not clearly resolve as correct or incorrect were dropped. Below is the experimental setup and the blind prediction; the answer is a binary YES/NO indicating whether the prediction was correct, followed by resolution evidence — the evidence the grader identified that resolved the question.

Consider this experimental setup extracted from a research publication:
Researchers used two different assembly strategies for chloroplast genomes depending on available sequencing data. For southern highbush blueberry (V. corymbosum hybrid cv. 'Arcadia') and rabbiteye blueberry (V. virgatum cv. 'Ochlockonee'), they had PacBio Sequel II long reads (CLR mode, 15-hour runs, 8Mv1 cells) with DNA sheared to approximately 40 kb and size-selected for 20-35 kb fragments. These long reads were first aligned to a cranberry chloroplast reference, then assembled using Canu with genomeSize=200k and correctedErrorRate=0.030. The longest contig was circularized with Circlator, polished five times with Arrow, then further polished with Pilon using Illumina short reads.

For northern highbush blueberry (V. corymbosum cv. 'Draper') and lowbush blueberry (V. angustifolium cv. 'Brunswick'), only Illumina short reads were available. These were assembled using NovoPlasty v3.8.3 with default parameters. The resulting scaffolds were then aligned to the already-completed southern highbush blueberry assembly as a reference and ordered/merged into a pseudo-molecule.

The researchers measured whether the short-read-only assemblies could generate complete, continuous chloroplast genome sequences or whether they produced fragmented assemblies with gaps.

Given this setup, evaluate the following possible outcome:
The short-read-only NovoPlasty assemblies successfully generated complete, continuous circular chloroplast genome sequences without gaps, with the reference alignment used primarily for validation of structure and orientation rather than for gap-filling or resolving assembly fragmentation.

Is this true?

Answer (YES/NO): NO